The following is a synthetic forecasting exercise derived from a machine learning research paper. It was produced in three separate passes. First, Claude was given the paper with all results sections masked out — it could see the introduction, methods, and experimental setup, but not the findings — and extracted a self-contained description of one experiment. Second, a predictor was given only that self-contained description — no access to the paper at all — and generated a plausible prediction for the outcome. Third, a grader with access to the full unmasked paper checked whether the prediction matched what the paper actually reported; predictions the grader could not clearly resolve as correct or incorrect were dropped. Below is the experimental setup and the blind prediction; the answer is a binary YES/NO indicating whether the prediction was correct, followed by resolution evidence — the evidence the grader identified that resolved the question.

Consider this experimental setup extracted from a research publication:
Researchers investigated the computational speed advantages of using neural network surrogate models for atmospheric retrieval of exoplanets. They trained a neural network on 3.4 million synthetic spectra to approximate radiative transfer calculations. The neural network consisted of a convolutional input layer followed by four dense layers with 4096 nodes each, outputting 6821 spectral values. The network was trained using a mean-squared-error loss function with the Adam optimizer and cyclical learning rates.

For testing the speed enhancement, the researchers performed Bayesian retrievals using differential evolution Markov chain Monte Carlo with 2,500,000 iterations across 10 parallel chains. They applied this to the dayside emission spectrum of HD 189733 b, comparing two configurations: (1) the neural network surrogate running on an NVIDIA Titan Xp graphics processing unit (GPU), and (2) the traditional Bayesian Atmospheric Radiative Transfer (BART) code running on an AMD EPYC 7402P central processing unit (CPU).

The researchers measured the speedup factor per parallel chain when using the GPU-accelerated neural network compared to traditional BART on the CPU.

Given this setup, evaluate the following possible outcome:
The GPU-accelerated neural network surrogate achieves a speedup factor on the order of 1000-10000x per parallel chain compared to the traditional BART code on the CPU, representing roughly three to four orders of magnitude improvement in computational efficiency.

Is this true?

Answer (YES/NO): NO